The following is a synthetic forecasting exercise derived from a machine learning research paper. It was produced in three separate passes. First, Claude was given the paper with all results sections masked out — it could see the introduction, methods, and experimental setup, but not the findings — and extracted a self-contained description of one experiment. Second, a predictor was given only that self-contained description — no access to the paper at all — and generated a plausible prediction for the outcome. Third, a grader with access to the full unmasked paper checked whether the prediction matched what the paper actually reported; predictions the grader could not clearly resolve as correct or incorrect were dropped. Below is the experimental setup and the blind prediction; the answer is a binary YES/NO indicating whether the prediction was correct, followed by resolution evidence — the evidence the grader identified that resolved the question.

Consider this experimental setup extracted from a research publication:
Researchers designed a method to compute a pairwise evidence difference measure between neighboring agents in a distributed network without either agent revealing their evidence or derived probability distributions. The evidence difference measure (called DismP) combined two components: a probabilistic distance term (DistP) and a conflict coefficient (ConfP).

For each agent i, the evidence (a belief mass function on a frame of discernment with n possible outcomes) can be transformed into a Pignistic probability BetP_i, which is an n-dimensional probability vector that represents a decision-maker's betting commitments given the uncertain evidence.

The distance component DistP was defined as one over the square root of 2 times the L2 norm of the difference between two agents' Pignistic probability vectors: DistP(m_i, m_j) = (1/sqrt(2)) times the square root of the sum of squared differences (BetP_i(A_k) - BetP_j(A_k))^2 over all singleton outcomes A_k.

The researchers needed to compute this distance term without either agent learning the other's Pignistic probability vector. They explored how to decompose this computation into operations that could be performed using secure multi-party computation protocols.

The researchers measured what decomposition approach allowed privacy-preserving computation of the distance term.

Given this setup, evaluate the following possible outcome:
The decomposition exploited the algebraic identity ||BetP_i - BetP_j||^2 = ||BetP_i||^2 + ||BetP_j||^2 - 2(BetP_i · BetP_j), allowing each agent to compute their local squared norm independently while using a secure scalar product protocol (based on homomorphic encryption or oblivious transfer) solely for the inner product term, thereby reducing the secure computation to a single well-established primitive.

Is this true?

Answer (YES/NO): YES